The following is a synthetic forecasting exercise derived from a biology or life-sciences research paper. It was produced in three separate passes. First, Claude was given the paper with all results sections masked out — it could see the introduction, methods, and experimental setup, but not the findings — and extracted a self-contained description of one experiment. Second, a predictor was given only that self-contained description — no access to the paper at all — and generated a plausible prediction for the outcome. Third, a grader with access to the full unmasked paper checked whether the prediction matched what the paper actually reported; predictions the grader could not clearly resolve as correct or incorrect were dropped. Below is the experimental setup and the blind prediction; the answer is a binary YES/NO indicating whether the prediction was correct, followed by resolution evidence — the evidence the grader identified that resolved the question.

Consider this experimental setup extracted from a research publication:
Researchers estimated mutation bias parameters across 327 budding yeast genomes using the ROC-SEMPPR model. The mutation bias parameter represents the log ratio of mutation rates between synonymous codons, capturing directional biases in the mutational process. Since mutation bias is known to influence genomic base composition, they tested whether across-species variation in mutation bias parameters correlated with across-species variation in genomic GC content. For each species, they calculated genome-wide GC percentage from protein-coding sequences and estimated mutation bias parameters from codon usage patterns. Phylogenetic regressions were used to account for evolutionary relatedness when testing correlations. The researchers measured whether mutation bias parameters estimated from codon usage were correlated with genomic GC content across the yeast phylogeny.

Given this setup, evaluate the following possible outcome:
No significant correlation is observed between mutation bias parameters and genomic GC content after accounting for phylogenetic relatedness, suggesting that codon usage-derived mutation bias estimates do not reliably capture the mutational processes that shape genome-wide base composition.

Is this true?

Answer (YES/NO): NO